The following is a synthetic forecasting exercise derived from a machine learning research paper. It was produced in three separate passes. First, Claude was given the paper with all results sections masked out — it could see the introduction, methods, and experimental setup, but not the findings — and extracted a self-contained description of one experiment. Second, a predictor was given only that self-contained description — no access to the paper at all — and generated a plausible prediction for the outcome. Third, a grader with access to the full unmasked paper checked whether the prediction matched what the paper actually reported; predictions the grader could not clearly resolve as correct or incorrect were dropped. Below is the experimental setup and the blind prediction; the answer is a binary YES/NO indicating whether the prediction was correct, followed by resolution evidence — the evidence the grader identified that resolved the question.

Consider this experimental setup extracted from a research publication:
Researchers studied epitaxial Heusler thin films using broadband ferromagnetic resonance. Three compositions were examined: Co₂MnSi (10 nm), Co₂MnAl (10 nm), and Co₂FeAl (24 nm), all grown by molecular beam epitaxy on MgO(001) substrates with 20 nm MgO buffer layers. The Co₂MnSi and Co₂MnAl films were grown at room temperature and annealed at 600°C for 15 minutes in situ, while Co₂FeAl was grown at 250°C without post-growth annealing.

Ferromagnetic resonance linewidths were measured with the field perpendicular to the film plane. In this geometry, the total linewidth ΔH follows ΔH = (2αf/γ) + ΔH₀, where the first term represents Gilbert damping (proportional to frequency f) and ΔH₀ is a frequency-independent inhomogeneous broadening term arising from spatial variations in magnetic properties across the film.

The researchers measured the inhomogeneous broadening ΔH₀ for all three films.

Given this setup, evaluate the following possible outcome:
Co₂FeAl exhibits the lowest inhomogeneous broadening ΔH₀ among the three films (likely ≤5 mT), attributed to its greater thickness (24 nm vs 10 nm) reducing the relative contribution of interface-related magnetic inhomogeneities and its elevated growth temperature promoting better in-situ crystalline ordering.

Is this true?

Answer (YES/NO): NO